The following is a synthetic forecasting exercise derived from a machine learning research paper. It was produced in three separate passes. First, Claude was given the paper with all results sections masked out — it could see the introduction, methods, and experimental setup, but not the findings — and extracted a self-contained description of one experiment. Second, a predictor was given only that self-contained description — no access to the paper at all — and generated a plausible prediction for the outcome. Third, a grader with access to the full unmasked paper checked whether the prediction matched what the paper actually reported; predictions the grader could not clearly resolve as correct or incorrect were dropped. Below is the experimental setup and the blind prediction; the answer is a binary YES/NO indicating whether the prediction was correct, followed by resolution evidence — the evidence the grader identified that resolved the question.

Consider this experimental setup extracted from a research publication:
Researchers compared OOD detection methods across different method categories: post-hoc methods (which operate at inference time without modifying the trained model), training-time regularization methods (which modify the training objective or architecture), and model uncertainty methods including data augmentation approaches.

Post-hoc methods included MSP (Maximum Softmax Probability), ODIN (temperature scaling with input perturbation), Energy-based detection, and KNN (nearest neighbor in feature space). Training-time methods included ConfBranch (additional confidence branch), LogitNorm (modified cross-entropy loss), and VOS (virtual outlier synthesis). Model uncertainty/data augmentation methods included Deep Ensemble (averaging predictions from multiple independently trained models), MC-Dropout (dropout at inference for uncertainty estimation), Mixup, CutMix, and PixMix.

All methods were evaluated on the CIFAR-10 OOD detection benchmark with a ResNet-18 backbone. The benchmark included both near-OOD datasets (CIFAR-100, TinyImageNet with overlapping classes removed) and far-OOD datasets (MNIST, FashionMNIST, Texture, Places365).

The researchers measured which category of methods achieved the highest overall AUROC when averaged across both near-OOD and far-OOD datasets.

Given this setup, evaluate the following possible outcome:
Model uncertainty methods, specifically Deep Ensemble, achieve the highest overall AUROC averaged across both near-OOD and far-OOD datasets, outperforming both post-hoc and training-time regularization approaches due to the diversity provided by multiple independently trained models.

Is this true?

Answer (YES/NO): NO